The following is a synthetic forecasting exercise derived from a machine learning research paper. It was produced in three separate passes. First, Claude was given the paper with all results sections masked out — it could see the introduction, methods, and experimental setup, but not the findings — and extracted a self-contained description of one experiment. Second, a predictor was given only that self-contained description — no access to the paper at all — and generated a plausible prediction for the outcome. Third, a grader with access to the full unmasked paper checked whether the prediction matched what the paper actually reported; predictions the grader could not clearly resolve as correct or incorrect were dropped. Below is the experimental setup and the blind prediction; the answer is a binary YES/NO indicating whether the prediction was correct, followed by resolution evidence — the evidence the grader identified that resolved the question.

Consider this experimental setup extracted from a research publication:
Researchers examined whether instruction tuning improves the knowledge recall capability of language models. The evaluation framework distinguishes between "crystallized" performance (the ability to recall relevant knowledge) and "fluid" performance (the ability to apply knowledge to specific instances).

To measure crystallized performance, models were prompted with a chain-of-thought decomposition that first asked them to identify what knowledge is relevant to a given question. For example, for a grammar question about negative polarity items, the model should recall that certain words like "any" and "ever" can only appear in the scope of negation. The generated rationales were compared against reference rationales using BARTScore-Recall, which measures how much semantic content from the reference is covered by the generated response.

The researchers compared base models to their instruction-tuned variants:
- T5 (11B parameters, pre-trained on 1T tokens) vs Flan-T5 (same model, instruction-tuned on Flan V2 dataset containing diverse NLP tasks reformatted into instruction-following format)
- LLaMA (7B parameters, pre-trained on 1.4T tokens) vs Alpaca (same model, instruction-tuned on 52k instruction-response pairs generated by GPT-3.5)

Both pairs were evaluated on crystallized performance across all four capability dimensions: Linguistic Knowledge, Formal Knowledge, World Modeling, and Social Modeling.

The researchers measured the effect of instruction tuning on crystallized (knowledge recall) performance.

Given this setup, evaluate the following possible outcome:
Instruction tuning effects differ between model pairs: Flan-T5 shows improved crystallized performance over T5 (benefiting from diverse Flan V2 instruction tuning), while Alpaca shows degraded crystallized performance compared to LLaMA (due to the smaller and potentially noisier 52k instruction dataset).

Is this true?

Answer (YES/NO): NO